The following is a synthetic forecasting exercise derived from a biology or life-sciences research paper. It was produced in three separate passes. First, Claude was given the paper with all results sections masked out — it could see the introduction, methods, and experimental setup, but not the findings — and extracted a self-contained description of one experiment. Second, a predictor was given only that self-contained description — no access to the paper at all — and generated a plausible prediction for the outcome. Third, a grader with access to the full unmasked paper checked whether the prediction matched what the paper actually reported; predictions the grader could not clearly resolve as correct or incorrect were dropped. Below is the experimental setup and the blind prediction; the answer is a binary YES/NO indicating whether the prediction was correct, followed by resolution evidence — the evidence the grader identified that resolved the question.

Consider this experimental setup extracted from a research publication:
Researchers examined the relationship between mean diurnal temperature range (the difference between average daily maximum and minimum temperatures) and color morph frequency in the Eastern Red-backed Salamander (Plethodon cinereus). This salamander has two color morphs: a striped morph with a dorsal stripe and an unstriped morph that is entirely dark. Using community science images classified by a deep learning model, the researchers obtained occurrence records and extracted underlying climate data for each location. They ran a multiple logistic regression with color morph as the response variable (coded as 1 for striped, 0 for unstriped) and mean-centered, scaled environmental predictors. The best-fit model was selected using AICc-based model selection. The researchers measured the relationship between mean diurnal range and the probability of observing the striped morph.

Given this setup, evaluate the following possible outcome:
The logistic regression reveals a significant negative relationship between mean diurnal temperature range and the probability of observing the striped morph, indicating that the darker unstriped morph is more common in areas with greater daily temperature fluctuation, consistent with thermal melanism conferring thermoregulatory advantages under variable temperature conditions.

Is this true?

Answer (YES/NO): NO